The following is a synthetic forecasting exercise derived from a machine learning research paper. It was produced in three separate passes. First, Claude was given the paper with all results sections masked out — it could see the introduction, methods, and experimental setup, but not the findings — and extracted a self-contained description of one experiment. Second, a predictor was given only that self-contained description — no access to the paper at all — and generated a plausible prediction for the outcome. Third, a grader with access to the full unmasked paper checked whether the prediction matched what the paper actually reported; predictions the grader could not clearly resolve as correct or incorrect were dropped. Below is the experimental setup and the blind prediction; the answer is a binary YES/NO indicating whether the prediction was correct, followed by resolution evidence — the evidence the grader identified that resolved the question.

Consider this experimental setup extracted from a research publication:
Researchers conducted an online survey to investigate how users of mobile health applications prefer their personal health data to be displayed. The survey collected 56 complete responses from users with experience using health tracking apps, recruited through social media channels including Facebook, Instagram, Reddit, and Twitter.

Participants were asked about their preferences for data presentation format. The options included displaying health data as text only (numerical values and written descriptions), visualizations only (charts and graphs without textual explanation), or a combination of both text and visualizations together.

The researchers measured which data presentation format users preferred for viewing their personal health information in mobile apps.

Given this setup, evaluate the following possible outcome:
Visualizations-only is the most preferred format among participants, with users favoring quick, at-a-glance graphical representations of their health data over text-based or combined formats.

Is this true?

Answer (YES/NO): NO